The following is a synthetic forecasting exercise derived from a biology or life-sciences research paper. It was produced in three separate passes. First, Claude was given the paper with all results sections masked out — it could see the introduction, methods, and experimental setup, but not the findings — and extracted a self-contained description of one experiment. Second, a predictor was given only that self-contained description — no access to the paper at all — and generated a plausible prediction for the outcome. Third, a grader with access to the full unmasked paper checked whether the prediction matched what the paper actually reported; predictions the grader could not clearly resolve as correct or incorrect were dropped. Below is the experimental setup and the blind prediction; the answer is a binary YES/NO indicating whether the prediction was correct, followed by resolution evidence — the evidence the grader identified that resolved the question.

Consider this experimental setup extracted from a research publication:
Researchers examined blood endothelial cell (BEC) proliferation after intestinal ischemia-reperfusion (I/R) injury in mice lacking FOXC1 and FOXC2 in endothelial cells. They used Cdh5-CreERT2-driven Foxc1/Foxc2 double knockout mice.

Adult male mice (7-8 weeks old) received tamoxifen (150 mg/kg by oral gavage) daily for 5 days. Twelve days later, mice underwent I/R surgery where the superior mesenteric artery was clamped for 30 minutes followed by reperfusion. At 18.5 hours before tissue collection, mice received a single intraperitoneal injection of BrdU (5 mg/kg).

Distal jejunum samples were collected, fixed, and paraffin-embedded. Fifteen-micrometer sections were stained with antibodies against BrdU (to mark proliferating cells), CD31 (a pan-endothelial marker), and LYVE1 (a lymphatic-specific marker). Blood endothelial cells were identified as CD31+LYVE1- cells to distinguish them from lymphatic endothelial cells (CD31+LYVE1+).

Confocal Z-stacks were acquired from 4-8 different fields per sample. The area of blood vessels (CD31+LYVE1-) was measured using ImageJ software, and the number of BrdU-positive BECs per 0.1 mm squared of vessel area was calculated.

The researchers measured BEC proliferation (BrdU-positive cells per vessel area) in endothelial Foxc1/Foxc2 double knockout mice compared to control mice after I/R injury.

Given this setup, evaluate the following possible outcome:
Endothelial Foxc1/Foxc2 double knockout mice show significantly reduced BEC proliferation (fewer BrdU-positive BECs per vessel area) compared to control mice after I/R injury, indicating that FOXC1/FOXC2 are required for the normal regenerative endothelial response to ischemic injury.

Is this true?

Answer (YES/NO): YES